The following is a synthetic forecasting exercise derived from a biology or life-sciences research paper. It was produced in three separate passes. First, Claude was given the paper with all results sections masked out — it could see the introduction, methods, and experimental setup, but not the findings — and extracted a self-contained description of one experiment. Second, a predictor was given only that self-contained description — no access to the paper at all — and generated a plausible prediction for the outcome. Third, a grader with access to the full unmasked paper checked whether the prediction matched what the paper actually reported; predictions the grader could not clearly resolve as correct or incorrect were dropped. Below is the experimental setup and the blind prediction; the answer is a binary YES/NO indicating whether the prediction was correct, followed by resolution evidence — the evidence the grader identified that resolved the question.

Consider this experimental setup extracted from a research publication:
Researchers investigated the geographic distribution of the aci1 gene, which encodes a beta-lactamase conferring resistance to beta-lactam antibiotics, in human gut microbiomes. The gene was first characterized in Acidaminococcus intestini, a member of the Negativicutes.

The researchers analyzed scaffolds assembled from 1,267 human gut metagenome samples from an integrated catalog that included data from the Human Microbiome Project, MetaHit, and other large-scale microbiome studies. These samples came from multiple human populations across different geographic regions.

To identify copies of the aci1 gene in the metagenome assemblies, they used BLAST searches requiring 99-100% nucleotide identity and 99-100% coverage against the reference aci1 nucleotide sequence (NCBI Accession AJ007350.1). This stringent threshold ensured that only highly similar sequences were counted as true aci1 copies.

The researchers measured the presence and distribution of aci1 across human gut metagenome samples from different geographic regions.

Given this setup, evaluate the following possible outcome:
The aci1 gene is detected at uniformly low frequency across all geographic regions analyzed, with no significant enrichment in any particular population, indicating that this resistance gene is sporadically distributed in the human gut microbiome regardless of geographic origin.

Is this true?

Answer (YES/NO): YES